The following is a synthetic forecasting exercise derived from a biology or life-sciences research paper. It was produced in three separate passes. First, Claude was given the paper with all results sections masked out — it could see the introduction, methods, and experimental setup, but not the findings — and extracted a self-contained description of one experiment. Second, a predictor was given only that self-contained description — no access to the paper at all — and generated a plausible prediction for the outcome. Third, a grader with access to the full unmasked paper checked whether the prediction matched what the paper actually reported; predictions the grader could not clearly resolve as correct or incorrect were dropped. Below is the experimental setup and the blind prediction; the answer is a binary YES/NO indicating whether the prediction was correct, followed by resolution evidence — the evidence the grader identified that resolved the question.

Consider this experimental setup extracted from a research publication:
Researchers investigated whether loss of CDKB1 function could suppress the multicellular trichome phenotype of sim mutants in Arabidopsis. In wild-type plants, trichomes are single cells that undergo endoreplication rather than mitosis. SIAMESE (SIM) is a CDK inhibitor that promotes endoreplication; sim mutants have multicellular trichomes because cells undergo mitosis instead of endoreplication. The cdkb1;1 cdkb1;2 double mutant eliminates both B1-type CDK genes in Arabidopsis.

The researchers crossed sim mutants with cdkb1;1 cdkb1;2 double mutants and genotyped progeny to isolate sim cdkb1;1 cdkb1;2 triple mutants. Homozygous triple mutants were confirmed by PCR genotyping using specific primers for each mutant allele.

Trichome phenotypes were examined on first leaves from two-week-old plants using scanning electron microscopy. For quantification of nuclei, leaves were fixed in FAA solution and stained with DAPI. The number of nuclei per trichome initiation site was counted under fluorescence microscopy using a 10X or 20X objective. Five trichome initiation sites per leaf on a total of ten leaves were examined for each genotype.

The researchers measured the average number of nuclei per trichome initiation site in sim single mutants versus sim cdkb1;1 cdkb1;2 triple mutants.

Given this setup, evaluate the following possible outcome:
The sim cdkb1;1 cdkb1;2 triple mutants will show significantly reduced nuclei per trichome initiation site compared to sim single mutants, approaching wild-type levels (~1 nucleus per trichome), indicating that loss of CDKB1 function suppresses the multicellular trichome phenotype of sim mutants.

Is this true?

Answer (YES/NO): NO